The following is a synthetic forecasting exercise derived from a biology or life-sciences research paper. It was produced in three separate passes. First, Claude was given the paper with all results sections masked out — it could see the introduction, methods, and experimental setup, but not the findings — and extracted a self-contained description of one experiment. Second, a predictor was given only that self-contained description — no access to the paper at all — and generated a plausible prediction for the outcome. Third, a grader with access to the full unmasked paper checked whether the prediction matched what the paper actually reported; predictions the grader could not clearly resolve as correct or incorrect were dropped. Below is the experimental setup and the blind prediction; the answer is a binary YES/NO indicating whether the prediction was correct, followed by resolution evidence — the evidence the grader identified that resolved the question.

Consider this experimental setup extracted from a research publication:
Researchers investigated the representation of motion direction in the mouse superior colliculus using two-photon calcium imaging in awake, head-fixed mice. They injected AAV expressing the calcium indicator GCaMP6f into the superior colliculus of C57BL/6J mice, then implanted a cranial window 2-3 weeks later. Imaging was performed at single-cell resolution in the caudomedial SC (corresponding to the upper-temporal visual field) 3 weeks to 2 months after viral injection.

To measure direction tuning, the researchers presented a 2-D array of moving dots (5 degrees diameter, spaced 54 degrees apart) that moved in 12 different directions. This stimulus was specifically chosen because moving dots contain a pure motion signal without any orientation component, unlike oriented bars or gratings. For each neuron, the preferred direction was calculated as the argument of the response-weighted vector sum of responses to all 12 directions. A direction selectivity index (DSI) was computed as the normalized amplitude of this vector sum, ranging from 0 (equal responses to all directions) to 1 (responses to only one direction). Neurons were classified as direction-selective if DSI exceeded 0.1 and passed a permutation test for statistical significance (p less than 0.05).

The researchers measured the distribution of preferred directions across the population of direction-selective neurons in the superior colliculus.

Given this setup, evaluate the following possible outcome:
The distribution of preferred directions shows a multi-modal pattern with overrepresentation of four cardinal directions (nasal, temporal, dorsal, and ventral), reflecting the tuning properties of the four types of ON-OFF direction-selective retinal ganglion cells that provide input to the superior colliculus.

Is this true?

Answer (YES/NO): NO